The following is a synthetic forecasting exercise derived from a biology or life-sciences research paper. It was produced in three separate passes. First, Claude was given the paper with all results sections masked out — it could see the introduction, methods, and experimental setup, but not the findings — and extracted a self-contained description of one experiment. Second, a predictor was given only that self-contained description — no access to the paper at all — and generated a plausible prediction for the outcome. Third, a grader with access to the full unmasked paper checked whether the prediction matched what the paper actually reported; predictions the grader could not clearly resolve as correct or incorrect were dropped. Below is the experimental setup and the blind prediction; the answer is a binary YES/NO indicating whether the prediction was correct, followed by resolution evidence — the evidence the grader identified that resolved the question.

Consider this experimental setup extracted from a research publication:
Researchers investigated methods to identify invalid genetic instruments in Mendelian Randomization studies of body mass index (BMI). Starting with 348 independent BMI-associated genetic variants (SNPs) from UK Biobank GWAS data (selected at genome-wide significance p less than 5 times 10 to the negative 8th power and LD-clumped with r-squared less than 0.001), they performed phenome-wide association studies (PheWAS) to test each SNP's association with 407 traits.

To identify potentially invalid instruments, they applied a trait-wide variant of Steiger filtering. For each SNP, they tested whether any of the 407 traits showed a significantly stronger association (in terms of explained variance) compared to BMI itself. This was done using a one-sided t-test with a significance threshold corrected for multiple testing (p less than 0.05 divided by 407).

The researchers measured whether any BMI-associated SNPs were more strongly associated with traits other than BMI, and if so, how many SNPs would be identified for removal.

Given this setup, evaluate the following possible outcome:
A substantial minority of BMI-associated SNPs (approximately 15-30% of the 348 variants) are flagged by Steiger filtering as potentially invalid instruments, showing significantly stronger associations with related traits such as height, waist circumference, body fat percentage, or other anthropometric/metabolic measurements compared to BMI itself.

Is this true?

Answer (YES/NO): NO